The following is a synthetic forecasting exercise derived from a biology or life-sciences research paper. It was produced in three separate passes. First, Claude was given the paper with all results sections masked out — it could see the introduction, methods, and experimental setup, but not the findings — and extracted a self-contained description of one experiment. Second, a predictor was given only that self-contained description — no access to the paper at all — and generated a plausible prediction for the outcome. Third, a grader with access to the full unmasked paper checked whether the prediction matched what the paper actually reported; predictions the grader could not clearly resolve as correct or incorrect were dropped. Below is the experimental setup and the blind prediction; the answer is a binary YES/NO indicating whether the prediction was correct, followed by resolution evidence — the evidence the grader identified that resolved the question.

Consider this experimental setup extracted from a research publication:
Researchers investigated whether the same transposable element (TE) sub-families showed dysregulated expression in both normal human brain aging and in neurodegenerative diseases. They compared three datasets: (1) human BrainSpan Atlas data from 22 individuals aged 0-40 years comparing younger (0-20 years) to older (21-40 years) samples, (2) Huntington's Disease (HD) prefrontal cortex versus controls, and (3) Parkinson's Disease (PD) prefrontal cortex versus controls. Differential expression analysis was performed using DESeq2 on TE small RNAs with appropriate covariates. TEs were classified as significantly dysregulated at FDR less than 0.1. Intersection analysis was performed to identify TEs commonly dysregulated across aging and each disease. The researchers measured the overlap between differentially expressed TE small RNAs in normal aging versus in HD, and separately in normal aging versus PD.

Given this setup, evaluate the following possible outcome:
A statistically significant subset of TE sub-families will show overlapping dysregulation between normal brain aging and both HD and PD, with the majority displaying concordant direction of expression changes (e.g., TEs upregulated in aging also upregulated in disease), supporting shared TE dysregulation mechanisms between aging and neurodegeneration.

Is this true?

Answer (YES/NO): NO